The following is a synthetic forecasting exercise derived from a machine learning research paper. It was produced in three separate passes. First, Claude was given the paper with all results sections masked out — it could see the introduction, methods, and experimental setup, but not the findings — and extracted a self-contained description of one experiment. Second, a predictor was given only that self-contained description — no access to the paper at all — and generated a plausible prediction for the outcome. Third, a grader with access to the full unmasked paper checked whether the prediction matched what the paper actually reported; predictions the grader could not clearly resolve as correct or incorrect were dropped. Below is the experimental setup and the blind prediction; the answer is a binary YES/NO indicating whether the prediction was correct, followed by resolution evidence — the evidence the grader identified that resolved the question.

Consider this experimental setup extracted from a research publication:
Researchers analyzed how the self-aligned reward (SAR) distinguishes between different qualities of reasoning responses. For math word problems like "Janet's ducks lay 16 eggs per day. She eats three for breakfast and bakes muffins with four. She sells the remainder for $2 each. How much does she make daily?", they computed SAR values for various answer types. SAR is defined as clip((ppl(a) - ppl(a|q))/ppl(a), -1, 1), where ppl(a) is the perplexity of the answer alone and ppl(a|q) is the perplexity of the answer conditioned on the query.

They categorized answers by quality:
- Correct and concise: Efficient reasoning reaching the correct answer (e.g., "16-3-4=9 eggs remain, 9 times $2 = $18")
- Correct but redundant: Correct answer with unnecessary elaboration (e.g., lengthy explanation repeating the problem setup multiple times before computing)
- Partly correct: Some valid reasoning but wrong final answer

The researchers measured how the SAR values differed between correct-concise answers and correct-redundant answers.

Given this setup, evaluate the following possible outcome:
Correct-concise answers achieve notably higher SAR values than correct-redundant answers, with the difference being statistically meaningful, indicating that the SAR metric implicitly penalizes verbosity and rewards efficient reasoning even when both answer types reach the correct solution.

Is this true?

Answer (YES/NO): YES